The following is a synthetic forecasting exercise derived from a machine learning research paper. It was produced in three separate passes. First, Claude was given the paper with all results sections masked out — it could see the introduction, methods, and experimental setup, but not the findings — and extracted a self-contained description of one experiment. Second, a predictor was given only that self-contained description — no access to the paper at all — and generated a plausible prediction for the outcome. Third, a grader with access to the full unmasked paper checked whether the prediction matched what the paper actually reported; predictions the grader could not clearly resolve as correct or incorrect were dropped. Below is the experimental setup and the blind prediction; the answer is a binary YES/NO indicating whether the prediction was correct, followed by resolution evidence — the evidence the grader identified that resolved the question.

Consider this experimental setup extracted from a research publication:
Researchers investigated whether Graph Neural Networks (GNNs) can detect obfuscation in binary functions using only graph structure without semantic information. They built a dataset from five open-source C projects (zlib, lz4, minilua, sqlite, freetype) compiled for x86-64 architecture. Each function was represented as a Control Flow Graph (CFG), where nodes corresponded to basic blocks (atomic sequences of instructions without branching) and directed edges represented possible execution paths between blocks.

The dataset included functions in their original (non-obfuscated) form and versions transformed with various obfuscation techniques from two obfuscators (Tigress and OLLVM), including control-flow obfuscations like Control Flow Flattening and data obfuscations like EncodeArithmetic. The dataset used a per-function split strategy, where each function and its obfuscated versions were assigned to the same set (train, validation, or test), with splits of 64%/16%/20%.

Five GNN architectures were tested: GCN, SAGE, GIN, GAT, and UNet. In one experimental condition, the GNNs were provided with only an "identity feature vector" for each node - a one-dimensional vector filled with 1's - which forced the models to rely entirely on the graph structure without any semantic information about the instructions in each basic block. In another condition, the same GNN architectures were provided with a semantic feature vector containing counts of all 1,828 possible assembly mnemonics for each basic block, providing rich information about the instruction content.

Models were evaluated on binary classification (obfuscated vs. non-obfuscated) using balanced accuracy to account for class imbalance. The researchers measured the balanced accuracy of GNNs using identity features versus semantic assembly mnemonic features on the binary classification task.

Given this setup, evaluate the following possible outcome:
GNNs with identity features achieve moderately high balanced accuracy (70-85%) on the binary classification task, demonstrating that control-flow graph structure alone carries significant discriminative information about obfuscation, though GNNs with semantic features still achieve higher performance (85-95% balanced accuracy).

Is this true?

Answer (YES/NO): NO